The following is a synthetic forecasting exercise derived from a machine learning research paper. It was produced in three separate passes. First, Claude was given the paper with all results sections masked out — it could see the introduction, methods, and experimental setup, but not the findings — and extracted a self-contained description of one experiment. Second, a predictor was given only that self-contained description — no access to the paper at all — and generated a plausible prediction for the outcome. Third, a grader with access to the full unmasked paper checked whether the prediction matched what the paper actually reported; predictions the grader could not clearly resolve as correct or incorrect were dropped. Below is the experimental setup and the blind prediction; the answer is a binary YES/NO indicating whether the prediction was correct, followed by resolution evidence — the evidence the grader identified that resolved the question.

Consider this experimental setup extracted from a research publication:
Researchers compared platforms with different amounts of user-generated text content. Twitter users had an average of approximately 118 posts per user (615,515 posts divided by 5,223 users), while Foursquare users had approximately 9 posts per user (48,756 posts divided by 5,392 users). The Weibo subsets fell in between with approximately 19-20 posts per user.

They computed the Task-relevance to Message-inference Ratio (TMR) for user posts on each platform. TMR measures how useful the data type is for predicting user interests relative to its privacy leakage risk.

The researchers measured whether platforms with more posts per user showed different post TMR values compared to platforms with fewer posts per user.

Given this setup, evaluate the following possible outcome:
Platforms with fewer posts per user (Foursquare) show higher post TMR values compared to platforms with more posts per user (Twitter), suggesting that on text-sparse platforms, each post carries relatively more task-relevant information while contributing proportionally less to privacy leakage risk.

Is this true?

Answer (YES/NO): YES